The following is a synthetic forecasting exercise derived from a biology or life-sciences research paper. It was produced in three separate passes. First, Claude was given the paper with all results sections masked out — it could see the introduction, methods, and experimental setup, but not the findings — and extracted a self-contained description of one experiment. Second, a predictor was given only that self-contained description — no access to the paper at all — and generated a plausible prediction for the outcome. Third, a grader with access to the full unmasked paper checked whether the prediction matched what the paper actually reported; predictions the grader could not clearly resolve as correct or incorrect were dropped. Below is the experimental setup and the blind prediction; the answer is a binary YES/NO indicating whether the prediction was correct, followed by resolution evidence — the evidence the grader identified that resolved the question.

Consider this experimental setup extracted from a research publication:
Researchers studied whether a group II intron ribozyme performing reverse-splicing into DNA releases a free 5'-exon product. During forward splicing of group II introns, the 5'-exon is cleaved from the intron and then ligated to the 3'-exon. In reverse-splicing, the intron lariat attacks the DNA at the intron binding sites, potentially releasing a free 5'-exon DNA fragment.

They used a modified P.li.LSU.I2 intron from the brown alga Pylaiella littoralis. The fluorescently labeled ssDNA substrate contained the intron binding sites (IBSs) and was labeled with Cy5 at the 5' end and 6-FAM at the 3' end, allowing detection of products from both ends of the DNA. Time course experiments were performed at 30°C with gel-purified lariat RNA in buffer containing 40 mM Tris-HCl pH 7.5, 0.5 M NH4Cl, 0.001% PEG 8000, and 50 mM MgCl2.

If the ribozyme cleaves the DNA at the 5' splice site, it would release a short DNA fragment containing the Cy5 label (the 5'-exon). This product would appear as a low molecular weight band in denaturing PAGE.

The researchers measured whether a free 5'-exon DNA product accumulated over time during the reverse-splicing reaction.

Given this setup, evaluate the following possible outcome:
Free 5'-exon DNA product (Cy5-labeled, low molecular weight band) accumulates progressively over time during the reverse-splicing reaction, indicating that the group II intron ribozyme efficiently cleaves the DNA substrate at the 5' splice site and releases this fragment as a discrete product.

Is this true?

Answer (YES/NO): YES